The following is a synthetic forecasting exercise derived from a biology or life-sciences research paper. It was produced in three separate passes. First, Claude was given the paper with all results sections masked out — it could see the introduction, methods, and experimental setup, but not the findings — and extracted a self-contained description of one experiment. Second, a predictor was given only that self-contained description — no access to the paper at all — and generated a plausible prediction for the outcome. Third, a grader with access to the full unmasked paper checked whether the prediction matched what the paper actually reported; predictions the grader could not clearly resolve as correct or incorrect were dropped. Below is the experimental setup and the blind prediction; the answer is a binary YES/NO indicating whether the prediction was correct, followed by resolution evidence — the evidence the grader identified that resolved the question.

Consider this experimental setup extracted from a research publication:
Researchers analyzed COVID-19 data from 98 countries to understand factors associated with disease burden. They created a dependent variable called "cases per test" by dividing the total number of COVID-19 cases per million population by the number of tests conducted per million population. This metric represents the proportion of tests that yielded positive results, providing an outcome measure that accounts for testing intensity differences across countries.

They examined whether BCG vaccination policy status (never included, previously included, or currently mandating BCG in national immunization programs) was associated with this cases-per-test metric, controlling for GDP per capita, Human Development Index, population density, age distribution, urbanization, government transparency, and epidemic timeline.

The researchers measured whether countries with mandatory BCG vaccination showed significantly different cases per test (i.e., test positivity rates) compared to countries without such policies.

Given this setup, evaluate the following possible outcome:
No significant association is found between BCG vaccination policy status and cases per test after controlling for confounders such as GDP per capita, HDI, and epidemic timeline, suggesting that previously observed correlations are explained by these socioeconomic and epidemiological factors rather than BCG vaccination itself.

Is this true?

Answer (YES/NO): YES